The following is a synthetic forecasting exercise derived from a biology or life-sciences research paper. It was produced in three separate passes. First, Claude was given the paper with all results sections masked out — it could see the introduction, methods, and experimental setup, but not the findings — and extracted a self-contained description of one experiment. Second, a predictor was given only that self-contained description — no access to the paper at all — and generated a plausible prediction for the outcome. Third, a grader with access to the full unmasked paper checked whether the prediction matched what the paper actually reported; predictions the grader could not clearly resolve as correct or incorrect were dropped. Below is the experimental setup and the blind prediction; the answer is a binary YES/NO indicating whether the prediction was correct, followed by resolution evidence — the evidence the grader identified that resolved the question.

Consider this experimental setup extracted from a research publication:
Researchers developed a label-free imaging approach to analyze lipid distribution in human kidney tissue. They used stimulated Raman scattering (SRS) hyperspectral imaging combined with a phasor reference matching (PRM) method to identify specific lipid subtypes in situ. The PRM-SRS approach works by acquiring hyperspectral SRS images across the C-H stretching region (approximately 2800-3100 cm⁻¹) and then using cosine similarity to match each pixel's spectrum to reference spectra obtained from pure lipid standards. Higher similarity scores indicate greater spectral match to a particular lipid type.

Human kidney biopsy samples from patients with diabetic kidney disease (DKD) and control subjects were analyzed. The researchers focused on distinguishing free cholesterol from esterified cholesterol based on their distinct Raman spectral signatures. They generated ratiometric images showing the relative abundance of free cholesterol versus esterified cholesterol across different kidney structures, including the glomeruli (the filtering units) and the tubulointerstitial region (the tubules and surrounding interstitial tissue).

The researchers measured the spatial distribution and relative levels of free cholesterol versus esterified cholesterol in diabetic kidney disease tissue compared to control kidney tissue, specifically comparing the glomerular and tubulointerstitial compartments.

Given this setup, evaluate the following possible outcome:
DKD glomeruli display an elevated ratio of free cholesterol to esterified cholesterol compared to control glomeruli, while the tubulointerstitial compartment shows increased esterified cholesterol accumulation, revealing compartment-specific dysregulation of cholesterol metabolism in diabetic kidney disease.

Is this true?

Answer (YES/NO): NO